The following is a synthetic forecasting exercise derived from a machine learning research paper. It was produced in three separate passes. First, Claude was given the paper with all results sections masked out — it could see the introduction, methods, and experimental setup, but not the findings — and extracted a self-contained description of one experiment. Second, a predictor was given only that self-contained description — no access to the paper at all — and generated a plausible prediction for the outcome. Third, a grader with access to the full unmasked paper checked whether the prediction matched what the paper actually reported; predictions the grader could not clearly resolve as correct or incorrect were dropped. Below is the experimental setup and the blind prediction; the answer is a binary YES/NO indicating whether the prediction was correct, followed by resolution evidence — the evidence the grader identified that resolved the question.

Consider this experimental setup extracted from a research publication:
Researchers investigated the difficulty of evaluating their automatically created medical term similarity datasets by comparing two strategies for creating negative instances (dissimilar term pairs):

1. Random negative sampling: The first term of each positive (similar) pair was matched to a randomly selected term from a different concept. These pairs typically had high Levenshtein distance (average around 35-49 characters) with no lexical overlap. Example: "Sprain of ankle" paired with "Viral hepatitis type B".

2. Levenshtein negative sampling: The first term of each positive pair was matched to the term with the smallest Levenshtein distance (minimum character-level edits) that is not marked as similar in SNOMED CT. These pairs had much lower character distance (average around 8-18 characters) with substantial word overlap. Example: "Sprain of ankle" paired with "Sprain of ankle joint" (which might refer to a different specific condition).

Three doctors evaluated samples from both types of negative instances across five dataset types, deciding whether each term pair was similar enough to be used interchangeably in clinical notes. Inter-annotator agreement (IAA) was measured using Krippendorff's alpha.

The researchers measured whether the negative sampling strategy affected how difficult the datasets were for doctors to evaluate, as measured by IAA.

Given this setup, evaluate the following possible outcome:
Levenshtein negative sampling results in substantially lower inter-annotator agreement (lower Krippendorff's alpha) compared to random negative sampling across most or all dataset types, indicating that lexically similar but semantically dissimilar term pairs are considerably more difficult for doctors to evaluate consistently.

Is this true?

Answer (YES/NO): NO